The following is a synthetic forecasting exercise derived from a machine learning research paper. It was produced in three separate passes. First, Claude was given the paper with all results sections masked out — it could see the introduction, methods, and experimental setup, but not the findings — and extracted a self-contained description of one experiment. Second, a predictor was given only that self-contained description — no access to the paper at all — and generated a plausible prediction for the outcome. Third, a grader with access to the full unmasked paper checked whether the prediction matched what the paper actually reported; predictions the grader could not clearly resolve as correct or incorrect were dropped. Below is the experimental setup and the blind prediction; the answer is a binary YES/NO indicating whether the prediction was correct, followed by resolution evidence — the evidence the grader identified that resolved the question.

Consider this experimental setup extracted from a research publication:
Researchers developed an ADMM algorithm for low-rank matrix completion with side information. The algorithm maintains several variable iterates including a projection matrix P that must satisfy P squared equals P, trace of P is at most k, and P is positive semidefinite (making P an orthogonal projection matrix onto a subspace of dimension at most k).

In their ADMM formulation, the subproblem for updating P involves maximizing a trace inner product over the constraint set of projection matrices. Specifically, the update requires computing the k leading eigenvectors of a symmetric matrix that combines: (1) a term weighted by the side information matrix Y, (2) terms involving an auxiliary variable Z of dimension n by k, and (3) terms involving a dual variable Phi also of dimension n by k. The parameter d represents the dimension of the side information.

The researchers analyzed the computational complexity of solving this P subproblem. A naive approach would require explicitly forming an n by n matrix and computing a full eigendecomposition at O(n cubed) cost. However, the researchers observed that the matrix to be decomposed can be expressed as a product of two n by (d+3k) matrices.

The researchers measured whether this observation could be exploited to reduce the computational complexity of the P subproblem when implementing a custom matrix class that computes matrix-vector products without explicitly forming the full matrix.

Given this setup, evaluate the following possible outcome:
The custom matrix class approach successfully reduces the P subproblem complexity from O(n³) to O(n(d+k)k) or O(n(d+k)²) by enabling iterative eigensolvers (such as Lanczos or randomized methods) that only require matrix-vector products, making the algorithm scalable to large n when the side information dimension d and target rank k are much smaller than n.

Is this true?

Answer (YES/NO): NO